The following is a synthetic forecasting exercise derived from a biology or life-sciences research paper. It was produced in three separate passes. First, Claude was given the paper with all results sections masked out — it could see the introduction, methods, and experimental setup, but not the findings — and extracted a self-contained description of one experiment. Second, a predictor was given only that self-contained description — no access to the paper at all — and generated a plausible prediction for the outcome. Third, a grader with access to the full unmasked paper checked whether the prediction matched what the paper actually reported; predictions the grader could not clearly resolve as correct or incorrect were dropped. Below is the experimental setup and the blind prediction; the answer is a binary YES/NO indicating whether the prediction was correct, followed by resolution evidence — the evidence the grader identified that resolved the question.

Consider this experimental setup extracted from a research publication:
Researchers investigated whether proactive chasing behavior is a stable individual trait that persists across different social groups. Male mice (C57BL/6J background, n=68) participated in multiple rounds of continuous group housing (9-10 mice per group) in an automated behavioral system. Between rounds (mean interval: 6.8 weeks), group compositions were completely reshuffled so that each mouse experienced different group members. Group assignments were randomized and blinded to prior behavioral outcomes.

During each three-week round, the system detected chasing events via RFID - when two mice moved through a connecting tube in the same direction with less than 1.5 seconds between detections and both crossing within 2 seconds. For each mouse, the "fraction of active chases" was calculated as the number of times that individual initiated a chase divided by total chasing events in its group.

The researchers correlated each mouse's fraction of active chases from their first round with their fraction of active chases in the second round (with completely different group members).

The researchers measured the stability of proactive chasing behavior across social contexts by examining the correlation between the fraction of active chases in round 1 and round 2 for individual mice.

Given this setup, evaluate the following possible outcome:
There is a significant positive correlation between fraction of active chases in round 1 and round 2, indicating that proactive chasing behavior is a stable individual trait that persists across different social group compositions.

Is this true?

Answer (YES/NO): YES